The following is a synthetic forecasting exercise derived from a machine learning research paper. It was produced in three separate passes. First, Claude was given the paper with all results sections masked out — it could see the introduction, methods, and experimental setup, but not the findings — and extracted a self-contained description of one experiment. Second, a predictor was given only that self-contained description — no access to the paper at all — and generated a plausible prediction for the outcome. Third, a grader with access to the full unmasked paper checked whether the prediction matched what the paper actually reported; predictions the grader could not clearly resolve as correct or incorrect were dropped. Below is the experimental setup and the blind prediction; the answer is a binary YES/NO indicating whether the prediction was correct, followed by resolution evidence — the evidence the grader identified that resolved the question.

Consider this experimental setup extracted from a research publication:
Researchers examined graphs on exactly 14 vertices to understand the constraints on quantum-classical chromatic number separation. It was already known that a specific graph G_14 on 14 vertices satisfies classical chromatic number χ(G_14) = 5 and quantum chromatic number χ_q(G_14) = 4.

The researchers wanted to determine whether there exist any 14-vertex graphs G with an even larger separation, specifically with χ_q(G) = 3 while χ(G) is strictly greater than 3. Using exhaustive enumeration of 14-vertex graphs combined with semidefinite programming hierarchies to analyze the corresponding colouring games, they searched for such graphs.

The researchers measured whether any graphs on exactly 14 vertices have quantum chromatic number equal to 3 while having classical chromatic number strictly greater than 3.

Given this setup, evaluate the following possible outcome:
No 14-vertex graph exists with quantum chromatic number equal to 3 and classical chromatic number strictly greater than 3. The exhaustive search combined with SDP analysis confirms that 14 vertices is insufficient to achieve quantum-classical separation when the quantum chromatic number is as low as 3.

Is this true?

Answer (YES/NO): YES